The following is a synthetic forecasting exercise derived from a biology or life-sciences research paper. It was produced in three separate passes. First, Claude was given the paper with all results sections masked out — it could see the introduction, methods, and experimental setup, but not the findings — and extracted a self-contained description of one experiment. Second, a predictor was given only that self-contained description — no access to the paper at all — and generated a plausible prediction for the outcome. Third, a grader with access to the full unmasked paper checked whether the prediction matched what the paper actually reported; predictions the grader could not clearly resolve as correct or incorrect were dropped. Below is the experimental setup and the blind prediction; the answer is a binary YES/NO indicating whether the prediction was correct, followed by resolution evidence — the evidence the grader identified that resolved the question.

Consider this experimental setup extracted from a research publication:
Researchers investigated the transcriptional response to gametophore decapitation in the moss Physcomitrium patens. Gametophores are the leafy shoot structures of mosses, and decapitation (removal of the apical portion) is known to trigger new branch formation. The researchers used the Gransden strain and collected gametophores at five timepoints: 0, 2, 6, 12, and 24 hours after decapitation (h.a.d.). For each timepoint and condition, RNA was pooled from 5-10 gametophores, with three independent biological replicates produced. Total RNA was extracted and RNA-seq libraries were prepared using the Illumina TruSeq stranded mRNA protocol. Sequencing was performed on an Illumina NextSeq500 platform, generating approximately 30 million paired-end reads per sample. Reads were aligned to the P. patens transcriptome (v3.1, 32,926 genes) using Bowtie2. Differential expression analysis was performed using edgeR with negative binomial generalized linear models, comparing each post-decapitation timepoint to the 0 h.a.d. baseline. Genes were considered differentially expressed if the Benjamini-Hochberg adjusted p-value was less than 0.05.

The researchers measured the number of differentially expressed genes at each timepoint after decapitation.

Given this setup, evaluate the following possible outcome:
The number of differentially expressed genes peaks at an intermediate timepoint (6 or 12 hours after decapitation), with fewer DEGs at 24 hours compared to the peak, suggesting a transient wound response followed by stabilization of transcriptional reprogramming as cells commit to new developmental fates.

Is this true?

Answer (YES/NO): YES